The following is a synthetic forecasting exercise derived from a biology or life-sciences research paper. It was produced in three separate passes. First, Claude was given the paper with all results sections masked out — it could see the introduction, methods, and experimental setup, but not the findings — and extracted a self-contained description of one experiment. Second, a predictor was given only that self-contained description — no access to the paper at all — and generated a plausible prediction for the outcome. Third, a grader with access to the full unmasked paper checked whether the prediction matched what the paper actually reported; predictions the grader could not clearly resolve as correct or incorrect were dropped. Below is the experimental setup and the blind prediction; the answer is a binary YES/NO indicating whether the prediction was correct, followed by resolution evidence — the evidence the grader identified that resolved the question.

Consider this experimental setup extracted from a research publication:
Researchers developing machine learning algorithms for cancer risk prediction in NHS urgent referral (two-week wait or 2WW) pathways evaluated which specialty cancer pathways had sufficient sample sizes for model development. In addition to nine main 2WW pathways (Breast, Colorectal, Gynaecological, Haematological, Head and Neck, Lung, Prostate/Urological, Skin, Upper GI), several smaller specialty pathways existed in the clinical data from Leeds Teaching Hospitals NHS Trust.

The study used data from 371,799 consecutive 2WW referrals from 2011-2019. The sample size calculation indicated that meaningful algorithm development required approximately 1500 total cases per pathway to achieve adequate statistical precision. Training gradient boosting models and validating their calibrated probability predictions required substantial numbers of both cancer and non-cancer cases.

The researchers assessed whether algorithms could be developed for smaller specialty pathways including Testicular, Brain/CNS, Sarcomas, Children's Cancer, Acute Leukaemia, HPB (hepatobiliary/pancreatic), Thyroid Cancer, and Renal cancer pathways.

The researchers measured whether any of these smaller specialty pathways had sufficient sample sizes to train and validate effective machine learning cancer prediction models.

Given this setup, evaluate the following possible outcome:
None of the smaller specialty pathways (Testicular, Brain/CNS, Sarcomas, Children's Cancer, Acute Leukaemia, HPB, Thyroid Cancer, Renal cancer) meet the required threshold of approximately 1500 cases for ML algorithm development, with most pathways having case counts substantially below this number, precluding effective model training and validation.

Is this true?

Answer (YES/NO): YES